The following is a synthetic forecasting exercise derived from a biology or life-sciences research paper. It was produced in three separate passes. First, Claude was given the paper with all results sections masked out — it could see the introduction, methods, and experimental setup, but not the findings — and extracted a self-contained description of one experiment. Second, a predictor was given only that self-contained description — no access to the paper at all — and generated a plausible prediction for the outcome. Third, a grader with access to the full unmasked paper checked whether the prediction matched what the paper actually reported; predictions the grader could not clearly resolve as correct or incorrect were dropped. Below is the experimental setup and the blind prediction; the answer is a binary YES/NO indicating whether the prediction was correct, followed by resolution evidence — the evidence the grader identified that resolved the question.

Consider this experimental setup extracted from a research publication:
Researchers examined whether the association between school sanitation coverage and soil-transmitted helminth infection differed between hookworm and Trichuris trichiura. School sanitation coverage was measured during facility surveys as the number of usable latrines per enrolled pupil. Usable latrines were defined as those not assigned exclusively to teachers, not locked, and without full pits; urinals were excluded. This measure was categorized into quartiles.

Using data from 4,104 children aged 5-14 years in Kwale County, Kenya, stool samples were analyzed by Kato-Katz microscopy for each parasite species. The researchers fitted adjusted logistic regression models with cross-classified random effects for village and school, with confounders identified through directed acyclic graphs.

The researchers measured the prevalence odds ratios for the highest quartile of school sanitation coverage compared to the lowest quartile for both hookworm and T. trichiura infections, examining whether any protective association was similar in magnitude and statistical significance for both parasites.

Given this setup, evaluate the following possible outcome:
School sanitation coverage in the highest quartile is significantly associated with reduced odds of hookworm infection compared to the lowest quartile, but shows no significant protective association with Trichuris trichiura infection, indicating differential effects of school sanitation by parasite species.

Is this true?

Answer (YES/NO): YES